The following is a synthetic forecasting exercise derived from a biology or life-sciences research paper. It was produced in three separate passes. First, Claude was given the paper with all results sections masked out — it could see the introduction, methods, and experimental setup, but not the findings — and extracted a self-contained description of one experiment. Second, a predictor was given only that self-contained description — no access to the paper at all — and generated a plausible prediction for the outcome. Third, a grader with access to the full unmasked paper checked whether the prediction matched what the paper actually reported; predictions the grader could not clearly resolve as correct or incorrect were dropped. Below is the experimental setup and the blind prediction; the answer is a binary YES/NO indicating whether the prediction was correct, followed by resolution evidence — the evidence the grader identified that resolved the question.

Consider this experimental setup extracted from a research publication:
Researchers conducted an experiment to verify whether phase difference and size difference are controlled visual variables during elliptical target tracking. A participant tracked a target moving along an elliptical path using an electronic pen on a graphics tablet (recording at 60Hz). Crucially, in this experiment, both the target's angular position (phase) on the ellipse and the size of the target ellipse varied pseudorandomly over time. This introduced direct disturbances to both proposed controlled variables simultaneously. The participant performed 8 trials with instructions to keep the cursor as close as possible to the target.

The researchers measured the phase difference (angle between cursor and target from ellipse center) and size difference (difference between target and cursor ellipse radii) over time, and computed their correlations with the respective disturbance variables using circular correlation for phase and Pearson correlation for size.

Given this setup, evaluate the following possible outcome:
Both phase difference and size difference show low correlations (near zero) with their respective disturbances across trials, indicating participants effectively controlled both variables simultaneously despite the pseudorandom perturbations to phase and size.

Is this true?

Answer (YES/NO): NO